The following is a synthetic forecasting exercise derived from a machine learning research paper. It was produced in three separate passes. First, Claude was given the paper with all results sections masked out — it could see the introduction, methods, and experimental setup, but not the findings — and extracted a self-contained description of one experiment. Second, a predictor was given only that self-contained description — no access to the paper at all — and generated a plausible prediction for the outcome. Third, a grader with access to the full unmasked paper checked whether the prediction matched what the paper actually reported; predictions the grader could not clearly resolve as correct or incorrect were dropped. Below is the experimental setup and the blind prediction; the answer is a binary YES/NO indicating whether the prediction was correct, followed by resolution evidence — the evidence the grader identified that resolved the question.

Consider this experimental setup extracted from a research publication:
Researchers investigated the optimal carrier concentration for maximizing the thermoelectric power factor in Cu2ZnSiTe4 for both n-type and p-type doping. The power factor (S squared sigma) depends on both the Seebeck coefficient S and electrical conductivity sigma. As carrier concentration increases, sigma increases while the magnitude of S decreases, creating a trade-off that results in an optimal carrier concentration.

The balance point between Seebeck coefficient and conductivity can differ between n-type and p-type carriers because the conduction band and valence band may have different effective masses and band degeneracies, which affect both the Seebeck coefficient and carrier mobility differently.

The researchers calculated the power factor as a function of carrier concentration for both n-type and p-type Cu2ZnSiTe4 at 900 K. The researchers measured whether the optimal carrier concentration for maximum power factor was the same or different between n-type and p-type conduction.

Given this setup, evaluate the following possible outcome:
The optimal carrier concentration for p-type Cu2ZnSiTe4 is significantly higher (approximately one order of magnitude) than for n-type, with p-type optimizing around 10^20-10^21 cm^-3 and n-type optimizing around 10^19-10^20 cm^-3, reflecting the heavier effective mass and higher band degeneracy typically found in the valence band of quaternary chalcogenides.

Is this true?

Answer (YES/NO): NO